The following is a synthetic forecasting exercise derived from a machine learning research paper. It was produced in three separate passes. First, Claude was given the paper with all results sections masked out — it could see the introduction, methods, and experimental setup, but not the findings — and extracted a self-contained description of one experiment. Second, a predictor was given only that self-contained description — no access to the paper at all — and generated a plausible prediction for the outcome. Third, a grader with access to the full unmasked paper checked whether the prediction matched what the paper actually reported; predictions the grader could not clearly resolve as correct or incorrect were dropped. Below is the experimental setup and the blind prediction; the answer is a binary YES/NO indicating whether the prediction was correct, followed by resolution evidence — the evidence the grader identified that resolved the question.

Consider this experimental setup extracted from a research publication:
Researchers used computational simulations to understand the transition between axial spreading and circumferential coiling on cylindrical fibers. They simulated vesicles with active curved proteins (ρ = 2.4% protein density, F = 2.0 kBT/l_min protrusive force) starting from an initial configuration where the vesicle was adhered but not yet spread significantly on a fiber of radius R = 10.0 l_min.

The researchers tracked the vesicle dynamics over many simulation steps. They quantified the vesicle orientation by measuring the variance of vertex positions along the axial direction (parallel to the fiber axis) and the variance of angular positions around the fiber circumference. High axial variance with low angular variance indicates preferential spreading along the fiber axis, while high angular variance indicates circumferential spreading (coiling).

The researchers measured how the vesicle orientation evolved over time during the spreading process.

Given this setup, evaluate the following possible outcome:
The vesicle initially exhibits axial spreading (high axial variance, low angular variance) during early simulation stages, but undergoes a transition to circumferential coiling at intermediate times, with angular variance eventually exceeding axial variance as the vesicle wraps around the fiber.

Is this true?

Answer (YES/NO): YES